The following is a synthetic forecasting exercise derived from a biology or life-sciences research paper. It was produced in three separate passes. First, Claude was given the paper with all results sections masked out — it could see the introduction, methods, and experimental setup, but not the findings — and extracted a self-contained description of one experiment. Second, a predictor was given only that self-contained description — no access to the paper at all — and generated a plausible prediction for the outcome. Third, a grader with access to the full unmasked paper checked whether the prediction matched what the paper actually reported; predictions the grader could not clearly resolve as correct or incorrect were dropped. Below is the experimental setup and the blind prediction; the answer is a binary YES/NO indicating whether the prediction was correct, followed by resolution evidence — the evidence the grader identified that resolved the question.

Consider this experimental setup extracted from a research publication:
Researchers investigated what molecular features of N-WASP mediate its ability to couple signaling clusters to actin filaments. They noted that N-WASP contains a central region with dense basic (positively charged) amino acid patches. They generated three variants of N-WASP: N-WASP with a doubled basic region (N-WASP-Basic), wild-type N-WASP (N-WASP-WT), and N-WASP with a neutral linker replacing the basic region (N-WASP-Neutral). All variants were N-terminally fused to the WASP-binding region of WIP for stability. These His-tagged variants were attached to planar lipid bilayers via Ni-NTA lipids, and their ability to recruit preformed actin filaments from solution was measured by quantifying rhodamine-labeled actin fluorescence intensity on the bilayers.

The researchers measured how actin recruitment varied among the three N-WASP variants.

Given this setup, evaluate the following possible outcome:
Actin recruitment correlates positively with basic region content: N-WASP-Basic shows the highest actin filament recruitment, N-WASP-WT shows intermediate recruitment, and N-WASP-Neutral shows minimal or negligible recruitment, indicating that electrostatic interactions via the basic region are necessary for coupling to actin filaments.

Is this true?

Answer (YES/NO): YES